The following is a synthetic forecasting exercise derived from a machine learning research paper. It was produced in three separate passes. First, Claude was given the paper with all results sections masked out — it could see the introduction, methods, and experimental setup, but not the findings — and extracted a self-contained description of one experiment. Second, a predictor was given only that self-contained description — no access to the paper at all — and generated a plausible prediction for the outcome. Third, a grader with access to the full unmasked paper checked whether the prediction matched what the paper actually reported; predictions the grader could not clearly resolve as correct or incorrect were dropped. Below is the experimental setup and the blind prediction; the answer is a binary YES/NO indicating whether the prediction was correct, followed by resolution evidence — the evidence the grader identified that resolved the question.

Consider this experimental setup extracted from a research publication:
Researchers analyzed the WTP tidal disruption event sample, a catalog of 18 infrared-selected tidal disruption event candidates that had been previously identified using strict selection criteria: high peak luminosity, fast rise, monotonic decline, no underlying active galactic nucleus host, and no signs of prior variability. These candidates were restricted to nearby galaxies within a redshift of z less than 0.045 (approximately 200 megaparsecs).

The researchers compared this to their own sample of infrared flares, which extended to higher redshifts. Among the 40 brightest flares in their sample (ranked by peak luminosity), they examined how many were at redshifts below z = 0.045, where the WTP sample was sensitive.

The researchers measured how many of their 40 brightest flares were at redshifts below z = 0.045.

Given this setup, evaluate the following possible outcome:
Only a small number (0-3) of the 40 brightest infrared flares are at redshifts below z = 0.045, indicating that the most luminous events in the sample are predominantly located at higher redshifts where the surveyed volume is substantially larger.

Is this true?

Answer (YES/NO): NO